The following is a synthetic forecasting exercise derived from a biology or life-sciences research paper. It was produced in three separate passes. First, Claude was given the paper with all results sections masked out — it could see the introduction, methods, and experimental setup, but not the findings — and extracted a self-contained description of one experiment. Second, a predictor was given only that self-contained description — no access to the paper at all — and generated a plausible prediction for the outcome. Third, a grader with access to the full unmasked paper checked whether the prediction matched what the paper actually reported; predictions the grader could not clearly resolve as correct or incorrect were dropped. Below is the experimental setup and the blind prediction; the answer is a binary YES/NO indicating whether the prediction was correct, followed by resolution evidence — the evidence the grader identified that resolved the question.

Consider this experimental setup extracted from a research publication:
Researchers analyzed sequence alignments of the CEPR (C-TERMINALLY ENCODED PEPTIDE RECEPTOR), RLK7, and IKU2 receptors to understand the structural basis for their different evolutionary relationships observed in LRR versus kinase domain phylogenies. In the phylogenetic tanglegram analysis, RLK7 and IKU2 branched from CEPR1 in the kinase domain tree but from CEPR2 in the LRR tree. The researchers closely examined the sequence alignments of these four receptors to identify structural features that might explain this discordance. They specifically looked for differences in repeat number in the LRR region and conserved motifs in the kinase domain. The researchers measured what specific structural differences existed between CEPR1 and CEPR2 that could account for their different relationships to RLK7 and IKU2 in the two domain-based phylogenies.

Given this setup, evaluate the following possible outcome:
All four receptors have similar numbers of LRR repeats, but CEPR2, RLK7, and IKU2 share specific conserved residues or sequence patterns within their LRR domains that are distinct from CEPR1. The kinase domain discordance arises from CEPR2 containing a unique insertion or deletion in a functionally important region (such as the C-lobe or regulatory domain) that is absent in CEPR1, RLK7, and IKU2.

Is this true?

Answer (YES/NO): NO